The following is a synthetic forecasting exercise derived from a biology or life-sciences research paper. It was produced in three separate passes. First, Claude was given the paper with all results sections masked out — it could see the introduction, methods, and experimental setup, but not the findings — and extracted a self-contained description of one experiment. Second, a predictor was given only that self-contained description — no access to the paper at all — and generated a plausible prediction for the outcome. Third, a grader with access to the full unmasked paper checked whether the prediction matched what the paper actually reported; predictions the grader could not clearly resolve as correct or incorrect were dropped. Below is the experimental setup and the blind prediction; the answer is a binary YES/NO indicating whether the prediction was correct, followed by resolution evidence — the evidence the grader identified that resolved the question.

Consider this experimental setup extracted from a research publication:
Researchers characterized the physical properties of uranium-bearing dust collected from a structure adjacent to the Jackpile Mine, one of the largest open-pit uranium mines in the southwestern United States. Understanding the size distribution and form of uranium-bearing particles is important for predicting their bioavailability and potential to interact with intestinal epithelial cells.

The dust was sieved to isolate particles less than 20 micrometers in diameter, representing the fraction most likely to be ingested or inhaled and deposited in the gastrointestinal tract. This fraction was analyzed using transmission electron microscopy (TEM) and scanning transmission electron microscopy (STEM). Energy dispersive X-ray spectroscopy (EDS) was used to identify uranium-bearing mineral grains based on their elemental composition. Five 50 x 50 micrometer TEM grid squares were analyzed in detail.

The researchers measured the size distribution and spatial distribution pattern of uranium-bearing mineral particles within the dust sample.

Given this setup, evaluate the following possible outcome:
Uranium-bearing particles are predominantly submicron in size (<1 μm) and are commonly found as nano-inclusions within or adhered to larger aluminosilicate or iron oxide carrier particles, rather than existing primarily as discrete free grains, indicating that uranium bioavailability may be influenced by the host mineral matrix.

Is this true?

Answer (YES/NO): NO